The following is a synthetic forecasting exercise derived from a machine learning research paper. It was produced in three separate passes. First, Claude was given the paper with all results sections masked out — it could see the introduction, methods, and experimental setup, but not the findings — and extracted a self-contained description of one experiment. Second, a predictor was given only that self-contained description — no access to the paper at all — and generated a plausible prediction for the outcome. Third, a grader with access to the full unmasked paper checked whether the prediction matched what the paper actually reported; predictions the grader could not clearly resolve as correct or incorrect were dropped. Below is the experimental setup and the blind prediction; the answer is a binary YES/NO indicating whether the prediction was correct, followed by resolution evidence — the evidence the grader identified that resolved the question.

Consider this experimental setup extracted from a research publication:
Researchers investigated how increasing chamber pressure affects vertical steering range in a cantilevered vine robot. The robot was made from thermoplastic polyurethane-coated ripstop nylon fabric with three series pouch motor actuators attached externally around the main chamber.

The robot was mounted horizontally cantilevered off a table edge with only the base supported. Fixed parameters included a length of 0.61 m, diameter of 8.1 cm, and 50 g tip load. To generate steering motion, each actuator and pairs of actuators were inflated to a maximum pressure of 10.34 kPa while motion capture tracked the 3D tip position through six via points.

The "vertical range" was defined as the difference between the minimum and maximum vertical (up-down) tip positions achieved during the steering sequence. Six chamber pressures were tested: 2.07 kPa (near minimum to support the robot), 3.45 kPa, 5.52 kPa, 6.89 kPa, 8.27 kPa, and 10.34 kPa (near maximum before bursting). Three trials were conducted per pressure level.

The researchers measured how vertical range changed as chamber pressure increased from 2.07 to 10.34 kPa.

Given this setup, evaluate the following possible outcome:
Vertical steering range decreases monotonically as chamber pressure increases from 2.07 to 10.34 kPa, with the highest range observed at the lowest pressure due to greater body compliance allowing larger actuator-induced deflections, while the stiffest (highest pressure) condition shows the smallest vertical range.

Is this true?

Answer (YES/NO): NO